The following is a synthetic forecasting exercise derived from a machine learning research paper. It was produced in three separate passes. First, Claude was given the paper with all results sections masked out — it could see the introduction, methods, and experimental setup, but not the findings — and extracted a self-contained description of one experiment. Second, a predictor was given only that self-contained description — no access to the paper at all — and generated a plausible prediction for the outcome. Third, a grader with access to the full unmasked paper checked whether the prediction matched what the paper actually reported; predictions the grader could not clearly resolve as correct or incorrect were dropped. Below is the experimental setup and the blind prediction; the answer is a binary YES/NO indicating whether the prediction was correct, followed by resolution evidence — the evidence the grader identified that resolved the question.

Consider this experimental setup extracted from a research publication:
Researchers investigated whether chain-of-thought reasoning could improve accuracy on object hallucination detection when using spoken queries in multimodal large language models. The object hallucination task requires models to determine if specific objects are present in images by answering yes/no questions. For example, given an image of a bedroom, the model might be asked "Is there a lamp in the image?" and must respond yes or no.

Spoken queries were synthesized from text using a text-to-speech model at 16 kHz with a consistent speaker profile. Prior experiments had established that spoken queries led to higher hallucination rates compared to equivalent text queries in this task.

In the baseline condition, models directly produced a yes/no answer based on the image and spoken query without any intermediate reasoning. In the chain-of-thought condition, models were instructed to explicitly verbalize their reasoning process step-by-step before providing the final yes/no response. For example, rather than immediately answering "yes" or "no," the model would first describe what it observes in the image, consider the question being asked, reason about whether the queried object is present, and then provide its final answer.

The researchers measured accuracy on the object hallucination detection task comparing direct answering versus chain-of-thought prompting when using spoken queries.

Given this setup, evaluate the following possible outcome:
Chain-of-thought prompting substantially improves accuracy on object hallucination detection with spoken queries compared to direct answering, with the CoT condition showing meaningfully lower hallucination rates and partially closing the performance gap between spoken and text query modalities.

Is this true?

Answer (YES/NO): YES